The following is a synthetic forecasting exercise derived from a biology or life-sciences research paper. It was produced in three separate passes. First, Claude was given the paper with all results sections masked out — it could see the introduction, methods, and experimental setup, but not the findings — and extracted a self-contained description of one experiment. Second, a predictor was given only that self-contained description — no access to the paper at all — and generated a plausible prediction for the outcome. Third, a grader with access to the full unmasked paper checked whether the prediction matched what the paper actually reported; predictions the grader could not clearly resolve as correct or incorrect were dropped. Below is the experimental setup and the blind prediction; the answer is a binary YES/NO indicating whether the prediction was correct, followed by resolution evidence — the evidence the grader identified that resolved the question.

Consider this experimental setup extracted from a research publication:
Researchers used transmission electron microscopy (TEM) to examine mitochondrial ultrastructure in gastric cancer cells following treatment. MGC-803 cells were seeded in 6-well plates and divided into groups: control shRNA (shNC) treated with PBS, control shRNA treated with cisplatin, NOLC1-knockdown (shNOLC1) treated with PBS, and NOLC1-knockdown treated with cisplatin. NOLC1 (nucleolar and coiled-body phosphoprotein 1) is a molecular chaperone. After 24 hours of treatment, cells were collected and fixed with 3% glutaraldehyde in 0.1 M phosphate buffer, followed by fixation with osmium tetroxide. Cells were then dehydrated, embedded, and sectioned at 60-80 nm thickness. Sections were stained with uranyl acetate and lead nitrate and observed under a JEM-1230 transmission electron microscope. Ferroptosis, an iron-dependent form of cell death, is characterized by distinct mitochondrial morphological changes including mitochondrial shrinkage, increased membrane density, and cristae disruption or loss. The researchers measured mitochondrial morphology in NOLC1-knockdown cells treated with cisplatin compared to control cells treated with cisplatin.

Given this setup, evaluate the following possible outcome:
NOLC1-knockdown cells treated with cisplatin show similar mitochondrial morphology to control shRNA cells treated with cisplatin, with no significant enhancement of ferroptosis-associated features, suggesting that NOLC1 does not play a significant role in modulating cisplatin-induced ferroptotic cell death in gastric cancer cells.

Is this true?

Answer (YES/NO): NO